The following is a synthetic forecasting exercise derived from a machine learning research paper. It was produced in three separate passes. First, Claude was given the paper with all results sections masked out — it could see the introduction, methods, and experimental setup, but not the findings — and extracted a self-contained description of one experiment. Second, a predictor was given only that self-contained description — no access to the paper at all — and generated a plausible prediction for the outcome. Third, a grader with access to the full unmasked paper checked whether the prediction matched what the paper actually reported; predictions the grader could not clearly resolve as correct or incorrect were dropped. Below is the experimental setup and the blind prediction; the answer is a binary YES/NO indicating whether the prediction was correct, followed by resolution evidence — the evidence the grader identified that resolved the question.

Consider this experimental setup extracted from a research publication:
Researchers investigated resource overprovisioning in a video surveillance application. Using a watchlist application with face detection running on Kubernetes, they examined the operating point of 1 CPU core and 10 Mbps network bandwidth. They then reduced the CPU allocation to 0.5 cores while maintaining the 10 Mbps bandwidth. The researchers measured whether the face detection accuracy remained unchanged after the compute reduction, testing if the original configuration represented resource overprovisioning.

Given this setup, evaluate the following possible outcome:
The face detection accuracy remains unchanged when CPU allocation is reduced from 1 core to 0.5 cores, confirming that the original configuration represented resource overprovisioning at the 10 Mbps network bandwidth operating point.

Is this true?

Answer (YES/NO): YES